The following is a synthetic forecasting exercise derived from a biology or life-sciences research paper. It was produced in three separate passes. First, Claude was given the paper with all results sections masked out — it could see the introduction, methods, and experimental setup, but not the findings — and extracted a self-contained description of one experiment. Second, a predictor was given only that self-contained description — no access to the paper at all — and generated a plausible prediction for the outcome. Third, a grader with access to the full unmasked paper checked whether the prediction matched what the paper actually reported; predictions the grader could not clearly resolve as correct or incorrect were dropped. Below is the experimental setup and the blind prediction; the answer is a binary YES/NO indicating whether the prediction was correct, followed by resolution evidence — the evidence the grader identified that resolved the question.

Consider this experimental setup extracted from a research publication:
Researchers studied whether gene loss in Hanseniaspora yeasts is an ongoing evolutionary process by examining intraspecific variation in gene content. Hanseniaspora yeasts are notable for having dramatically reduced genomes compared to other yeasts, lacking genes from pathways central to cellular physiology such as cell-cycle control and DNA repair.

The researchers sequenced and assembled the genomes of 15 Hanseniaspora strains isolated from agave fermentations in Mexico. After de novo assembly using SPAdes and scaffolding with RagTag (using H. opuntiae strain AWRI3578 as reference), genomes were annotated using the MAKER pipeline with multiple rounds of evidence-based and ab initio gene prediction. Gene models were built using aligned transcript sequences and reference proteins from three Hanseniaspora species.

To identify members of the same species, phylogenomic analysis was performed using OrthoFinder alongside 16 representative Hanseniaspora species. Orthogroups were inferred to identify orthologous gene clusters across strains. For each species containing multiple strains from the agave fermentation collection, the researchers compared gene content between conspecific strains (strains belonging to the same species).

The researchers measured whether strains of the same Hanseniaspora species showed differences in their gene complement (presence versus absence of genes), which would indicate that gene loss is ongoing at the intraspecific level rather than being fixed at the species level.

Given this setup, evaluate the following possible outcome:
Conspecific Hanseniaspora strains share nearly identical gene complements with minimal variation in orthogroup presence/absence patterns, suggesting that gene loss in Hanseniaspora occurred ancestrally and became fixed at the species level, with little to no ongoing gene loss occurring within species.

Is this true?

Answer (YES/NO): NO